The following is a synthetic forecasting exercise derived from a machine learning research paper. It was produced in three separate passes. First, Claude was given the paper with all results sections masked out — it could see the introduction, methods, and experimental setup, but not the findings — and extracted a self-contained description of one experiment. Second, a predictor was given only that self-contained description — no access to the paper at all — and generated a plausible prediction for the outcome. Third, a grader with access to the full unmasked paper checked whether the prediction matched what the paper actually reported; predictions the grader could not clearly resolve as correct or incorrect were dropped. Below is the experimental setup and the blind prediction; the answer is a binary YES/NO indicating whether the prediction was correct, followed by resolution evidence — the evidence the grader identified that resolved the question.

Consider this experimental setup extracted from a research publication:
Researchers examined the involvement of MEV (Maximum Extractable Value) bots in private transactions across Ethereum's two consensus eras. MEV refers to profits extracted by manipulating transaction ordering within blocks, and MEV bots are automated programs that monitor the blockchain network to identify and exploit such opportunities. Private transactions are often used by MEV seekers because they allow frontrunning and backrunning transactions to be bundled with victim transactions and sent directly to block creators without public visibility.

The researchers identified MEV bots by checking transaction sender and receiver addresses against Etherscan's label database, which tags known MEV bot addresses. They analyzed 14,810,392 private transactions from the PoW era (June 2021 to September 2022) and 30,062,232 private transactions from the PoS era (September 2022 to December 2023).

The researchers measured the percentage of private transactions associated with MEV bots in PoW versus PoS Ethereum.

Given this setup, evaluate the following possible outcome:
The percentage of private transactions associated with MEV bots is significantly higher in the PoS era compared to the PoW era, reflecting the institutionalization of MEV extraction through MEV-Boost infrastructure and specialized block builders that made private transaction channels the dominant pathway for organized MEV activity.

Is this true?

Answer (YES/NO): NO